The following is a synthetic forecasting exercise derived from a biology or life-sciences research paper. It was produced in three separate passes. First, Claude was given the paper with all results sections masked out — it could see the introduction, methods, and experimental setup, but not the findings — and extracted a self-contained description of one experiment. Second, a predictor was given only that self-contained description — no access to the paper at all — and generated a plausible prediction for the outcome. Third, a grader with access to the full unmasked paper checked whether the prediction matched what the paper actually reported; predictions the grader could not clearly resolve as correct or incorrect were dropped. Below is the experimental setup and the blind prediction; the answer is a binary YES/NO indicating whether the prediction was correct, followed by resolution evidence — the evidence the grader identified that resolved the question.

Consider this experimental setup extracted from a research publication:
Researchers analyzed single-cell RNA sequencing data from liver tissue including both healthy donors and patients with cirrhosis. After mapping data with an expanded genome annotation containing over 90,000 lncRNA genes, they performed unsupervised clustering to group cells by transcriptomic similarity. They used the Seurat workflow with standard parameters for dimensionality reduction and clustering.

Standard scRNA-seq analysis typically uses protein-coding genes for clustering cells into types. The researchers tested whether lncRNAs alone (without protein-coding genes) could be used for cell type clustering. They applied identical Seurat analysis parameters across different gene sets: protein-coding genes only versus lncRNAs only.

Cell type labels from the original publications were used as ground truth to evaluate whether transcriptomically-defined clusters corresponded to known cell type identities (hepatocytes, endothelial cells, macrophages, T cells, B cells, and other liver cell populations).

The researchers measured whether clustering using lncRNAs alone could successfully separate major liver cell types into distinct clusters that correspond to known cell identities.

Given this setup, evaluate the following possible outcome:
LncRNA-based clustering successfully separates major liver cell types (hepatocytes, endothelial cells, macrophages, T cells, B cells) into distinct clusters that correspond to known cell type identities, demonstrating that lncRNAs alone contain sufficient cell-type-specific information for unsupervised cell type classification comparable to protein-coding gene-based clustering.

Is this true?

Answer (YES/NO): YES